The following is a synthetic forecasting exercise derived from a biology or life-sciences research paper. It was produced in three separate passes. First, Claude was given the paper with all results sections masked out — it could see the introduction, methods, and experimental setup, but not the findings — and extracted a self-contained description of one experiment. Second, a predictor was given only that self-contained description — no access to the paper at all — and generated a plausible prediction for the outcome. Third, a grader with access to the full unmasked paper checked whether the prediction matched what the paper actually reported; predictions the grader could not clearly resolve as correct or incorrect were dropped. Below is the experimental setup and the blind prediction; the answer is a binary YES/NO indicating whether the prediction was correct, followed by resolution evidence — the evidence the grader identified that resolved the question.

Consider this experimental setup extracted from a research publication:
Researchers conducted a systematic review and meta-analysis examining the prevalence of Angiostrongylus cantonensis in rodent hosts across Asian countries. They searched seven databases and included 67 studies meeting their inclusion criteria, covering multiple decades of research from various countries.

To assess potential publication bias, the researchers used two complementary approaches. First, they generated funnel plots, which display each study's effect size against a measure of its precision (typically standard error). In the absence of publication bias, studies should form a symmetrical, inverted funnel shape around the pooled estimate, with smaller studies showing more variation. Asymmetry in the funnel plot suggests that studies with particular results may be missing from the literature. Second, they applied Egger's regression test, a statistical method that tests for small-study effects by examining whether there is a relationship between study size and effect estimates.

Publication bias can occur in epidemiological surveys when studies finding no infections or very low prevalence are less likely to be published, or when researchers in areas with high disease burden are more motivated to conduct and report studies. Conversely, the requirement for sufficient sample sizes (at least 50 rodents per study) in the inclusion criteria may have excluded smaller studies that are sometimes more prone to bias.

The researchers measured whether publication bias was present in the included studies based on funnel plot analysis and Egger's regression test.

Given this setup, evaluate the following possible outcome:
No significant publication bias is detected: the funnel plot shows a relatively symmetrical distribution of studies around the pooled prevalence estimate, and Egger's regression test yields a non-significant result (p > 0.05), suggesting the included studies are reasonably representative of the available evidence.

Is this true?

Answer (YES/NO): YES